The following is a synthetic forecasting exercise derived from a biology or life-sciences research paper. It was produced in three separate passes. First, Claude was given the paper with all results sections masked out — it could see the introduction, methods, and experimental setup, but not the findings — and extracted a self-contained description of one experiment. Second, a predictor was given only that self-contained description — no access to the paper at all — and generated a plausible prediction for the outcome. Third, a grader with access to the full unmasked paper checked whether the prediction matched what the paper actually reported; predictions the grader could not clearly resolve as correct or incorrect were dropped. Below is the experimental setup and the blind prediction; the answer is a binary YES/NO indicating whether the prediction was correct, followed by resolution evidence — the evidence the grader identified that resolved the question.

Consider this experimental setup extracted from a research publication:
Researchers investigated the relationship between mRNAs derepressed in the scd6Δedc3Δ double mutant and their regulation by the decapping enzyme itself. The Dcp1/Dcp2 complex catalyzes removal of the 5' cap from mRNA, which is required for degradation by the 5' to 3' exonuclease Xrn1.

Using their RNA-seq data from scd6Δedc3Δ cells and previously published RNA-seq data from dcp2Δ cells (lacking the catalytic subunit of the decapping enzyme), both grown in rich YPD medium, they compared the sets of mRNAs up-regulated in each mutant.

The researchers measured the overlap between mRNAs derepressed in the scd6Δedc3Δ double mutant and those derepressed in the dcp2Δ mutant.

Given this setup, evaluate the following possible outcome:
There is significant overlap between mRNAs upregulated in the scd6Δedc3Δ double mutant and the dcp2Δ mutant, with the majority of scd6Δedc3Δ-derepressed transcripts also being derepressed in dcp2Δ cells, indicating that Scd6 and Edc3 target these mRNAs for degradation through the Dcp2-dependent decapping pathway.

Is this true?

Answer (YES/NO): YES